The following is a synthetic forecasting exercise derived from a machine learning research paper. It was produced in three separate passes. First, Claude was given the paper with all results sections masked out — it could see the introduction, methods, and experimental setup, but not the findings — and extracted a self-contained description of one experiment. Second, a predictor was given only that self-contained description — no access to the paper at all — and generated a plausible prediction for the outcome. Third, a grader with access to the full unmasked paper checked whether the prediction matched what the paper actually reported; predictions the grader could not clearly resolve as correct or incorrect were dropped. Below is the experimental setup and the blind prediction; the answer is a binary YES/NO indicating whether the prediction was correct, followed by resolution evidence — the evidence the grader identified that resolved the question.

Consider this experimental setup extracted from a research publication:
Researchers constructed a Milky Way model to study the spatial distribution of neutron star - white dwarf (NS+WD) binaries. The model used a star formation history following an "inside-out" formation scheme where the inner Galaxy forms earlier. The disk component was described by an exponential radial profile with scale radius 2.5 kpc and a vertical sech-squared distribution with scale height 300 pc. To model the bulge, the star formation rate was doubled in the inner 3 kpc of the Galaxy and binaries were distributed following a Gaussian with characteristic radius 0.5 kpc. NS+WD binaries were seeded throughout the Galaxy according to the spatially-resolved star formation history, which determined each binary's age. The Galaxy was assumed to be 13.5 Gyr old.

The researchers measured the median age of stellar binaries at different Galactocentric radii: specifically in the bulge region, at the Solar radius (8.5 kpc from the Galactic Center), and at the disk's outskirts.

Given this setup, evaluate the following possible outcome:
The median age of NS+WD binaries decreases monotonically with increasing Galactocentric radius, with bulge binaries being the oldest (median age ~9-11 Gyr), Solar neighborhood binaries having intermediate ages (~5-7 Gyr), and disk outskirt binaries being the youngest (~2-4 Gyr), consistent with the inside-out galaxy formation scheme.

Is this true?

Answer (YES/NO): NO